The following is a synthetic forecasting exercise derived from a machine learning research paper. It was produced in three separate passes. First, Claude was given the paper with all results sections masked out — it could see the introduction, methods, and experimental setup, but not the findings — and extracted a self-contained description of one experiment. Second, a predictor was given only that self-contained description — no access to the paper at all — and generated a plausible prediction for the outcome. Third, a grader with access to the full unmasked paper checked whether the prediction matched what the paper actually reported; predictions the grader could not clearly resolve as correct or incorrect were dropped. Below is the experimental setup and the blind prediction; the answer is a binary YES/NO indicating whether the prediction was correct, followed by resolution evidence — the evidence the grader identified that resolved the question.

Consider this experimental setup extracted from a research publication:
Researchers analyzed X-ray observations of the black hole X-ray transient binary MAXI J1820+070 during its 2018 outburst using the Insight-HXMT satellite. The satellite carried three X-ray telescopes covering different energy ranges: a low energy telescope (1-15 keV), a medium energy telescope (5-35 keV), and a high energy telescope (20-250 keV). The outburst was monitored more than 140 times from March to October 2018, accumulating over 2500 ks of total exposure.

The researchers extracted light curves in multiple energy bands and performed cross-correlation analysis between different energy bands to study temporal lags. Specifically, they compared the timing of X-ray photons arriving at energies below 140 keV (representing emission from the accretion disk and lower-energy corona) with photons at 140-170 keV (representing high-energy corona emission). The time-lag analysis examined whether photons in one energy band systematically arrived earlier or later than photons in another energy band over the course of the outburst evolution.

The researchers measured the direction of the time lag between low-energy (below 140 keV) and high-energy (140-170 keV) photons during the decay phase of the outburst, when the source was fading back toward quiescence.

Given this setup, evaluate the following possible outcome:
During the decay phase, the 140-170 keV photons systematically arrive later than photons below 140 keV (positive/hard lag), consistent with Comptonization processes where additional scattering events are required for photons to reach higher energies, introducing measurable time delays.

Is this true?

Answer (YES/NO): YES